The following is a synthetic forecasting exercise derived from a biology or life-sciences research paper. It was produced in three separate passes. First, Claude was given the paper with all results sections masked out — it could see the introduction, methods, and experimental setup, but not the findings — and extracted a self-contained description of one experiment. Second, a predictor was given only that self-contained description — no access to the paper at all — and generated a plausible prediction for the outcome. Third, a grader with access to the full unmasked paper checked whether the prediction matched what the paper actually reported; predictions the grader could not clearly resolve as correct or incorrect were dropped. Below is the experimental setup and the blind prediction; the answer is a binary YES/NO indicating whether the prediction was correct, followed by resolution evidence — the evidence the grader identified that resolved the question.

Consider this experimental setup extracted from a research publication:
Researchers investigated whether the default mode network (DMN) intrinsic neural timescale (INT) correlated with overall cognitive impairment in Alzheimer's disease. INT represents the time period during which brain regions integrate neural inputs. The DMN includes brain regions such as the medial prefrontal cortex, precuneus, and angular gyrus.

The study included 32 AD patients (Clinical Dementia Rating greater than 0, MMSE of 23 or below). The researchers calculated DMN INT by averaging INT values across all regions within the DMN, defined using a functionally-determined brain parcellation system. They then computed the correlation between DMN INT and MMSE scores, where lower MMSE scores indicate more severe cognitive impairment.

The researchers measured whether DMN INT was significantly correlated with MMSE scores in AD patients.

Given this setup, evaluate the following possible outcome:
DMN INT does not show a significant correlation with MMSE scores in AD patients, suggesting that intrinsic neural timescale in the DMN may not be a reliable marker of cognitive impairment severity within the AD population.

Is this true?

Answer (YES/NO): NO